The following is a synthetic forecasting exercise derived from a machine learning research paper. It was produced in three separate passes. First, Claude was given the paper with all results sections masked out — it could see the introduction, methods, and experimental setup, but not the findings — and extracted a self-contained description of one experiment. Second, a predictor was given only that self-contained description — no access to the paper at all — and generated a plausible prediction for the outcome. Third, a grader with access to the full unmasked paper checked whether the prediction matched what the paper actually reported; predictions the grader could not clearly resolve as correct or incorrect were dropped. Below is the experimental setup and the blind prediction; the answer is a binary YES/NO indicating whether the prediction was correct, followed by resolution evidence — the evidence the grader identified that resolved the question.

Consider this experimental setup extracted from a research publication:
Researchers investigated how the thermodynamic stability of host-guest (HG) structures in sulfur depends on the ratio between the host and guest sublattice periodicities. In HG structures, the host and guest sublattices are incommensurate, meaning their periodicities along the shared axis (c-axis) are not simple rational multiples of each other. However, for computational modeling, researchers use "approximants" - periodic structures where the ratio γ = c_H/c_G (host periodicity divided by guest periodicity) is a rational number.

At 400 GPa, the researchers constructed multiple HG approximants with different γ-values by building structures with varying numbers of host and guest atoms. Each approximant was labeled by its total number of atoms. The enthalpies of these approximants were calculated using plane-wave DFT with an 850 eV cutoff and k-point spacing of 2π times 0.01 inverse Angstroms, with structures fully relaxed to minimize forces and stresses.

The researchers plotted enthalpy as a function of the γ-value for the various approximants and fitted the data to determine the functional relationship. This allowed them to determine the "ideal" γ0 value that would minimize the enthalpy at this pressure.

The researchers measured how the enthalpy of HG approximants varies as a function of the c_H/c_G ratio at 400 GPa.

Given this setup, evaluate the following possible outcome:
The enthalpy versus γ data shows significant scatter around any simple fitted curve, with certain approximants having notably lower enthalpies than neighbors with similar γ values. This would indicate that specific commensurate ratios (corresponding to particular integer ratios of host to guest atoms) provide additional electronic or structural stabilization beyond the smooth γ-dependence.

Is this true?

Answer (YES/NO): NO